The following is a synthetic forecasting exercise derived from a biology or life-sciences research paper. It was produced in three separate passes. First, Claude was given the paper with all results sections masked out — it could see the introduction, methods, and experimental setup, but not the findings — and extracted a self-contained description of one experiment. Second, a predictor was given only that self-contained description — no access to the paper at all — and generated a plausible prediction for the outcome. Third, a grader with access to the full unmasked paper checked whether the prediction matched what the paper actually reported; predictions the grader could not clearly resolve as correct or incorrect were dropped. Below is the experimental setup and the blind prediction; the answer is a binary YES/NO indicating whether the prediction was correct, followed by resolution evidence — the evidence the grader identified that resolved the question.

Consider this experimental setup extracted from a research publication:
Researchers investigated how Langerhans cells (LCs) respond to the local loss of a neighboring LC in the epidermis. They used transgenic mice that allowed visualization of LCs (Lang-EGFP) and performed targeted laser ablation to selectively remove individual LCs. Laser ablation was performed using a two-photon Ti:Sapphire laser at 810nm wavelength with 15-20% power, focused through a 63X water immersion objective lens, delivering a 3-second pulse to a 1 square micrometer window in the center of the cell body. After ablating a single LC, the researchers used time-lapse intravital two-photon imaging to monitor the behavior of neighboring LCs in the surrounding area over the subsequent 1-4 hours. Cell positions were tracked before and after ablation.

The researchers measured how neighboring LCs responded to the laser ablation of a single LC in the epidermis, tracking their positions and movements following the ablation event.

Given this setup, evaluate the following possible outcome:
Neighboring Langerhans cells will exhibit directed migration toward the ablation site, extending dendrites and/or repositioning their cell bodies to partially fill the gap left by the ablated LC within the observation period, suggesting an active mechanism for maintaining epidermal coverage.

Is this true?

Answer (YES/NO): YES